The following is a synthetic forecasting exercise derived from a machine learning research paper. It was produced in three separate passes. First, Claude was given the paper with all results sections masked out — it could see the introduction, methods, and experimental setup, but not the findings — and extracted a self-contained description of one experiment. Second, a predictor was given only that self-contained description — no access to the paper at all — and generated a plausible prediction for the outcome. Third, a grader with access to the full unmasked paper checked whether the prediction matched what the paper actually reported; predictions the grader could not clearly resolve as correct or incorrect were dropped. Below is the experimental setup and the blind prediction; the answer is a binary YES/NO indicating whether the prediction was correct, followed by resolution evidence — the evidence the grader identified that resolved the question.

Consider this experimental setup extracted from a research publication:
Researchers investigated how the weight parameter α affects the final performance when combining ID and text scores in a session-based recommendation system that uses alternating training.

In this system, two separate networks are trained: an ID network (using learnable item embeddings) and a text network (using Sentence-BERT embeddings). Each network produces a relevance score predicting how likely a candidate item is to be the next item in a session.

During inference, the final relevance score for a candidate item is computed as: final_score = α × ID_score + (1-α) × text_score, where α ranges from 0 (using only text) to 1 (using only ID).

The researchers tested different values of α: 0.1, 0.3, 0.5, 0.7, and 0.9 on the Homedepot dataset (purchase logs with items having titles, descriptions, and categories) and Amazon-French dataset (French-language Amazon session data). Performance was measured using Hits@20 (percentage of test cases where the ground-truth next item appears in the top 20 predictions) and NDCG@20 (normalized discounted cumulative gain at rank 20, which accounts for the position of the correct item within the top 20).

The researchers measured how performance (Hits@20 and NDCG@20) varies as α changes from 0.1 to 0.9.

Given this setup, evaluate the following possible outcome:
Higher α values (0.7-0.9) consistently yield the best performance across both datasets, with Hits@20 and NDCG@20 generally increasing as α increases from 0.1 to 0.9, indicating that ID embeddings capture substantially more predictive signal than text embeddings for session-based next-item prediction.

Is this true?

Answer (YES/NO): NO